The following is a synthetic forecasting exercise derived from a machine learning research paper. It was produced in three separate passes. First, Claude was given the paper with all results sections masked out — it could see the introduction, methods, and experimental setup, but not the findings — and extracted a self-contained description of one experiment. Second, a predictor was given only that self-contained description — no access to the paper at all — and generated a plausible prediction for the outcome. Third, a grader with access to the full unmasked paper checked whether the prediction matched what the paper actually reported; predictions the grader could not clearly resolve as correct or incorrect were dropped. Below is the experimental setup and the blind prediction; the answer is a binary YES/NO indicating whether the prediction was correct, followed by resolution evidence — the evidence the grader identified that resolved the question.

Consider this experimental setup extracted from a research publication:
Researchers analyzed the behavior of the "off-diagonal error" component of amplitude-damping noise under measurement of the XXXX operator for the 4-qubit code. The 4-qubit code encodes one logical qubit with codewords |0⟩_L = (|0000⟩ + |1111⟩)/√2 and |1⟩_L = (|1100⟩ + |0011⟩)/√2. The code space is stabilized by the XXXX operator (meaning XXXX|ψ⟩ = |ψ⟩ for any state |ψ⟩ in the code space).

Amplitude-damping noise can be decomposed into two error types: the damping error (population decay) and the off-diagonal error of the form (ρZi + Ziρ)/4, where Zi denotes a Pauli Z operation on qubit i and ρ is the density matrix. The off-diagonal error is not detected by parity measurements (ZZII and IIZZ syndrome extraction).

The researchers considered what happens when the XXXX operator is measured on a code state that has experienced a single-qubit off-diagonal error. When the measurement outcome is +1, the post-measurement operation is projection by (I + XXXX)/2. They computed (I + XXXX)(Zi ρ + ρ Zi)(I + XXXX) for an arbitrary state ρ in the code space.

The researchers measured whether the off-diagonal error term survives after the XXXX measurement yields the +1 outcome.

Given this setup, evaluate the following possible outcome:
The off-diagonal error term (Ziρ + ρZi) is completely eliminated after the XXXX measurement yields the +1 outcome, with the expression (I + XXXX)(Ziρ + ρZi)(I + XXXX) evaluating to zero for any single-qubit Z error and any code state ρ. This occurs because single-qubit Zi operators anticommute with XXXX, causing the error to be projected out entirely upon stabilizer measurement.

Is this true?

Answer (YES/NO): YES